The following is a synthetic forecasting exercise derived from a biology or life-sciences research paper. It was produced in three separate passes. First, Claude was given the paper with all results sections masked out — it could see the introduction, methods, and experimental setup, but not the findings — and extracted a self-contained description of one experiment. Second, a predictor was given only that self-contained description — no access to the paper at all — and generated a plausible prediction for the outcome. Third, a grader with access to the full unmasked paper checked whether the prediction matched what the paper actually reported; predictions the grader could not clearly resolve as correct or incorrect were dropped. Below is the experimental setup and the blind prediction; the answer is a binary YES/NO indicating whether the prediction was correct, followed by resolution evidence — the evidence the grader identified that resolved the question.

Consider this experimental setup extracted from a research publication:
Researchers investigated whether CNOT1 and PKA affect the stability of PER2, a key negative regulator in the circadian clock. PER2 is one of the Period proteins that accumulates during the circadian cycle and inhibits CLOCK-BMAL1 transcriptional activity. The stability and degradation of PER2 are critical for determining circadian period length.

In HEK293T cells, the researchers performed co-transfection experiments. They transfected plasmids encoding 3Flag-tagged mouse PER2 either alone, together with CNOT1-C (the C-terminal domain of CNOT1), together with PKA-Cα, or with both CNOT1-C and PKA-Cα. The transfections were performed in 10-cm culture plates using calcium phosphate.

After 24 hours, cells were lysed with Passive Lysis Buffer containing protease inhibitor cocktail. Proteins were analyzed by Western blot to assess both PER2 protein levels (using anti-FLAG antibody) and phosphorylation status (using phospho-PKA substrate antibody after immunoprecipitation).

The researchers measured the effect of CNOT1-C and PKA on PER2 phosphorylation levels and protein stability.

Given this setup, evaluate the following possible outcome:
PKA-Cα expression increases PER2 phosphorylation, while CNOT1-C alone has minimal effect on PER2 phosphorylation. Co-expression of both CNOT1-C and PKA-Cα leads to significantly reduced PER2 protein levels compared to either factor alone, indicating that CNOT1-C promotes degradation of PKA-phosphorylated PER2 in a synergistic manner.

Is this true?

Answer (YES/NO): NO